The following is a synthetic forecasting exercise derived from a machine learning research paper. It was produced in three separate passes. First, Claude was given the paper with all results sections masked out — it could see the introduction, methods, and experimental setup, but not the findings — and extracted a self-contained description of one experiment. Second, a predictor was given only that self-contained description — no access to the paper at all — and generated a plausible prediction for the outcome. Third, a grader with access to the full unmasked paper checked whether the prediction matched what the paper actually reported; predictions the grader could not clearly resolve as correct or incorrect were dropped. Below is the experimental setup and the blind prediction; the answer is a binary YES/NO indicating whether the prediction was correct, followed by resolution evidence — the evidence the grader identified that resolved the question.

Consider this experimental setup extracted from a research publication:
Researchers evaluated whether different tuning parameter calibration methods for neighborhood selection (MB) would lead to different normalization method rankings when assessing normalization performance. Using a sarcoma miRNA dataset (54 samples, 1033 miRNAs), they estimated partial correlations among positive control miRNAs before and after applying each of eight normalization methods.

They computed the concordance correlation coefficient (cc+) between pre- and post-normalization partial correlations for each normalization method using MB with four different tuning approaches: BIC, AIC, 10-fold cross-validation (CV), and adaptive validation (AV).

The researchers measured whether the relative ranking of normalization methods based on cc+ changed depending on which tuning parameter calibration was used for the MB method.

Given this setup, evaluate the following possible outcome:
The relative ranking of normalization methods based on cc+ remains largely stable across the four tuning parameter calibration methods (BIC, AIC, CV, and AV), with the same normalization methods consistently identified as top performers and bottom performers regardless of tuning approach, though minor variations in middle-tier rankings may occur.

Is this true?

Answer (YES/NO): YES